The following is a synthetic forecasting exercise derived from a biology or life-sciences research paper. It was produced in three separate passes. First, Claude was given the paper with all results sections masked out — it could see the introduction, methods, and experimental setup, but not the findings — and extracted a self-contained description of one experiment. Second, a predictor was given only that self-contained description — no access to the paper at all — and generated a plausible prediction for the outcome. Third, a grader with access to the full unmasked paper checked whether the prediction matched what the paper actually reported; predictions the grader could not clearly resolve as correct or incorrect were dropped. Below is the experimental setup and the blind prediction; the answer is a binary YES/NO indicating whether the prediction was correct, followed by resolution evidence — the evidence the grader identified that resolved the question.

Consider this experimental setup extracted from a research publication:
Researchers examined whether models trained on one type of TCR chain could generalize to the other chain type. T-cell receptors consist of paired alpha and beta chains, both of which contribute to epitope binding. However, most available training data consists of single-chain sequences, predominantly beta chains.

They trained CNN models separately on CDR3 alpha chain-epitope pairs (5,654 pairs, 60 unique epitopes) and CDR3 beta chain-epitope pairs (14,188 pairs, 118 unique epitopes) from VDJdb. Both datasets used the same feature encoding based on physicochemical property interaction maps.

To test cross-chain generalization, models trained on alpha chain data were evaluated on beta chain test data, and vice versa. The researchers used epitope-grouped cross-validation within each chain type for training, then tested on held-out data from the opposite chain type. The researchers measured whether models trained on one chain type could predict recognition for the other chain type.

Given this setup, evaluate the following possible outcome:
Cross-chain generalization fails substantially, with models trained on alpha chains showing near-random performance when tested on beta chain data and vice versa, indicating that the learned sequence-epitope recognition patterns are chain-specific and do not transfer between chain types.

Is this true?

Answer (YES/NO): YES